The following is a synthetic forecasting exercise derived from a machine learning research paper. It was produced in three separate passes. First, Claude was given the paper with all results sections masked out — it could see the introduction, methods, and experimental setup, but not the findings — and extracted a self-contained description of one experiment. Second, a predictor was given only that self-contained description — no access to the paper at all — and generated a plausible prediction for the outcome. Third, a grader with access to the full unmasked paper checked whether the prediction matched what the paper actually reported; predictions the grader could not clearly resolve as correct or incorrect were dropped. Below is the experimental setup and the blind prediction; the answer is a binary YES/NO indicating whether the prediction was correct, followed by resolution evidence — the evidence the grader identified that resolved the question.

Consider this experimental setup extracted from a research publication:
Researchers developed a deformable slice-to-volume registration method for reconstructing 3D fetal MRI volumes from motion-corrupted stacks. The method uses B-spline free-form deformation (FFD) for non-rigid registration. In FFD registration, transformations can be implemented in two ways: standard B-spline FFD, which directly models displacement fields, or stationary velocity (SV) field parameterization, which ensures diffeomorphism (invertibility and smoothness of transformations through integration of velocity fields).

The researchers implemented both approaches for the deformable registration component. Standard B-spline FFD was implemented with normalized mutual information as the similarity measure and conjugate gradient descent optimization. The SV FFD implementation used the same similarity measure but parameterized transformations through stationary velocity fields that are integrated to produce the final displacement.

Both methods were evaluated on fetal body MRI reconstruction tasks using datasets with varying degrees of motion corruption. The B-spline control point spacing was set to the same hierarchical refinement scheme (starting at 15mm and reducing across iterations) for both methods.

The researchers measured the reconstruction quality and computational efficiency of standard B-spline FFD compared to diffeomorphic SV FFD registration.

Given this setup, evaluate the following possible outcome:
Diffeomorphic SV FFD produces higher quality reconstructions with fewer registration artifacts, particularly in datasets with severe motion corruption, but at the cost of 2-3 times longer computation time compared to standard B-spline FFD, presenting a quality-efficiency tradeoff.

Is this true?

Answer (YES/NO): NO